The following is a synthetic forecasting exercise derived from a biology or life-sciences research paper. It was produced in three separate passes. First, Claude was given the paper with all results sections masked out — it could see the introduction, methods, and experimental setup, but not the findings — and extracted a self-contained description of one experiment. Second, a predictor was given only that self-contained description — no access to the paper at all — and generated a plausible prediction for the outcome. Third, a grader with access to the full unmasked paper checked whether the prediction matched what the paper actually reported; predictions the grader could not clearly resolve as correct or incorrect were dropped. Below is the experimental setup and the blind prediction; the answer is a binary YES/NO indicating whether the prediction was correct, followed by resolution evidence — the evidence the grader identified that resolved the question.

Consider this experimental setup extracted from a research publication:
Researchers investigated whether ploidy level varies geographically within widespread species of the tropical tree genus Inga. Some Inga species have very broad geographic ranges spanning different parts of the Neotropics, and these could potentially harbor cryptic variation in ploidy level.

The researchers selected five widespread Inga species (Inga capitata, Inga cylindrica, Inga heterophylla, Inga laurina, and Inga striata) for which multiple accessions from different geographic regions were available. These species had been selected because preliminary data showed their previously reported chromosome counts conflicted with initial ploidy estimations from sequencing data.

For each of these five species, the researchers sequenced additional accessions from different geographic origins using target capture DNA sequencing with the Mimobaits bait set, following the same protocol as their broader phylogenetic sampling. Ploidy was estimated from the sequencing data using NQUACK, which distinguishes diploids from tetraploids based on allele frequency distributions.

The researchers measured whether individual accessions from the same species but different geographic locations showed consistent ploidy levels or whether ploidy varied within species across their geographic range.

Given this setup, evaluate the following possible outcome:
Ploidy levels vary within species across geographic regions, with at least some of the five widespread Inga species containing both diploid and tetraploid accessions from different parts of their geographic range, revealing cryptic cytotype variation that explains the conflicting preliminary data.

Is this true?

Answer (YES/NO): YES